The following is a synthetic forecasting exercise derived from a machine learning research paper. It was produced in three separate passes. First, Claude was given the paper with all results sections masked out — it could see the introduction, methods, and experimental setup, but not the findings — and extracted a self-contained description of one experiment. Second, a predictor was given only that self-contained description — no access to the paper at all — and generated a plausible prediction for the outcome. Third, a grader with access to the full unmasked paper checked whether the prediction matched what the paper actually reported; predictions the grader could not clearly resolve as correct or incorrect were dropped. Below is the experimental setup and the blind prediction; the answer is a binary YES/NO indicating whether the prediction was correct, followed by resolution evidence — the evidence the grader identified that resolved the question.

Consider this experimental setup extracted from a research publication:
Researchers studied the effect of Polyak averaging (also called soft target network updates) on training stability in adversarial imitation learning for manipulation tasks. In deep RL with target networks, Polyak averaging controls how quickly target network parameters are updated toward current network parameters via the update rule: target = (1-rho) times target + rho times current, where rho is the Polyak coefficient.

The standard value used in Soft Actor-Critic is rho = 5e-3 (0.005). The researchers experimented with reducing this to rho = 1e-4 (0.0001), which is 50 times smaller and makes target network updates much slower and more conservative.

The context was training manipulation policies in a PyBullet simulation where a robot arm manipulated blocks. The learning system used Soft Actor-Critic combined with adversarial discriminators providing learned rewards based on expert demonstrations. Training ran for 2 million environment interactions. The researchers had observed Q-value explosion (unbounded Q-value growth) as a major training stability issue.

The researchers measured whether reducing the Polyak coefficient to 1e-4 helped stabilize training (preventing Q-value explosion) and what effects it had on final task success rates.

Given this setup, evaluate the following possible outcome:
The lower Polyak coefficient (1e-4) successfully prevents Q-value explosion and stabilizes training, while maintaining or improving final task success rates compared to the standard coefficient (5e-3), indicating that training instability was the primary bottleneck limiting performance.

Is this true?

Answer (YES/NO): NO